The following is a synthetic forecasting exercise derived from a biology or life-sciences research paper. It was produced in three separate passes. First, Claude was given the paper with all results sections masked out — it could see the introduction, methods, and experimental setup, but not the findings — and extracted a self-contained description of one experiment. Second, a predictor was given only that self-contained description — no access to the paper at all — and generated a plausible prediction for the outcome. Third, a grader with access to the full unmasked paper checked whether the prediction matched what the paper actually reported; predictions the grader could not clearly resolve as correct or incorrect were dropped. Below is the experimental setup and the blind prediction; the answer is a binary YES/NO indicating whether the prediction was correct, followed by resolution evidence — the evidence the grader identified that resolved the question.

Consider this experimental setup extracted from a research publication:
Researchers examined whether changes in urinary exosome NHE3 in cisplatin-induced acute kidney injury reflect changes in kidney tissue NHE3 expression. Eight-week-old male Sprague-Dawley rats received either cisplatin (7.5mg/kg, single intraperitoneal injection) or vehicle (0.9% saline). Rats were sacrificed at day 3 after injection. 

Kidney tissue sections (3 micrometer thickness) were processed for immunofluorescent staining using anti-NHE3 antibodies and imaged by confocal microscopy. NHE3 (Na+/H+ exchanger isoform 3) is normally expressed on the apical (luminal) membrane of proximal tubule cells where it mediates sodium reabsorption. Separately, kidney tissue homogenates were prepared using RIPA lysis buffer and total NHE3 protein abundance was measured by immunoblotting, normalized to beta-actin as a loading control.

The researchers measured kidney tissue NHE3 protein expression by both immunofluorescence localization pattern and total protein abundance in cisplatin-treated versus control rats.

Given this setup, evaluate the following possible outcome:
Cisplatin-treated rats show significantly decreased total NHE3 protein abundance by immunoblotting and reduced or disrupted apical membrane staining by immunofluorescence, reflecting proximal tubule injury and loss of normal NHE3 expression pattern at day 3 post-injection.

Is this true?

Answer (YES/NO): NO